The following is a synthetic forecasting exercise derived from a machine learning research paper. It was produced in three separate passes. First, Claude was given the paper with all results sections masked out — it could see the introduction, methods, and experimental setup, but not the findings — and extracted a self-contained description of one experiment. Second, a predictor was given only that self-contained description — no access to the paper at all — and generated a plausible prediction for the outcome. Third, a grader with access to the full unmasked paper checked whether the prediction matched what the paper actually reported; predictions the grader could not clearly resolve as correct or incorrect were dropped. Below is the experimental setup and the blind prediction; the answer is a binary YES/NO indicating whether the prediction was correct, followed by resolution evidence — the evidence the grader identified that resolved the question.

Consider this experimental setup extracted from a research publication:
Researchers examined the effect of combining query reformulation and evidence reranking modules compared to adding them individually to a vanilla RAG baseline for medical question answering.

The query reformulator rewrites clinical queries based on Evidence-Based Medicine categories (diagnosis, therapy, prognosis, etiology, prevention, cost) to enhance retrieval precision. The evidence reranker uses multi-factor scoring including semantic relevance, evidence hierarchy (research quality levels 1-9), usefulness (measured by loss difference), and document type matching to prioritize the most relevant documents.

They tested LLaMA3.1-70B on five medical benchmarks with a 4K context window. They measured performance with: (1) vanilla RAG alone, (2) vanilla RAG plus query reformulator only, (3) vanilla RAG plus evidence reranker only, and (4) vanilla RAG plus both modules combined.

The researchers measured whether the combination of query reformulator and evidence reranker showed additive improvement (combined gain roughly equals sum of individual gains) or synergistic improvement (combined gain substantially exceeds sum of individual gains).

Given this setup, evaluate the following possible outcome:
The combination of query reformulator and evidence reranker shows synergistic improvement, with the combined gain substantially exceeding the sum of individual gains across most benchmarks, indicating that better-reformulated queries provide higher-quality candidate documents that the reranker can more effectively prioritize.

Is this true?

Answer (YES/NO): NO